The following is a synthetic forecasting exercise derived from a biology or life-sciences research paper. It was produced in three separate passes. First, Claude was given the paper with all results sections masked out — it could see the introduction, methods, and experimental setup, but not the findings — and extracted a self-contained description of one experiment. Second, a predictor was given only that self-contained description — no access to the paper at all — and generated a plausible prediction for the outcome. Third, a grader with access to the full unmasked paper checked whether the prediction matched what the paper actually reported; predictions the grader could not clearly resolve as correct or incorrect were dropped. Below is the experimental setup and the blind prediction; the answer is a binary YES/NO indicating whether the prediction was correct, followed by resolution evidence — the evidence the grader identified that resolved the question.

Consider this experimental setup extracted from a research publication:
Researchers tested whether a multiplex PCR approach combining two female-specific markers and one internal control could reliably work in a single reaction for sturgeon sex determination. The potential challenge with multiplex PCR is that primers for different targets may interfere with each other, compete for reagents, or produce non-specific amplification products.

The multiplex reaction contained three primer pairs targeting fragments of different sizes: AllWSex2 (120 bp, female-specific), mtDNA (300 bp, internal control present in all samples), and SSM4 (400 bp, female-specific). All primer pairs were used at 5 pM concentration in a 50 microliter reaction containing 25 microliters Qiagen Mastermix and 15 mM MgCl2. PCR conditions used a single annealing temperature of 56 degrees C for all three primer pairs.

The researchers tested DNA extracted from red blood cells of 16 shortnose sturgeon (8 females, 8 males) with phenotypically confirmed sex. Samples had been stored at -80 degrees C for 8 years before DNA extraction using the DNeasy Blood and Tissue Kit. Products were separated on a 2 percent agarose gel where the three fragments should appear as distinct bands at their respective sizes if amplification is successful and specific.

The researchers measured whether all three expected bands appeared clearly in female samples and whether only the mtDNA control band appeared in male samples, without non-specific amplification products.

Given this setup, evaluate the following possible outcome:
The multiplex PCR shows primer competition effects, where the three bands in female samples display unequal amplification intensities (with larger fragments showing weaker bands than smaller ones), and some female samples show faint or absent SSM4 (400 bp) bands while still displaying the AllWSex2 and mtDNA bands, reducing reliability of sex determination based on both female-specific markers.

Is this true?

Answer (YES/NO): NO